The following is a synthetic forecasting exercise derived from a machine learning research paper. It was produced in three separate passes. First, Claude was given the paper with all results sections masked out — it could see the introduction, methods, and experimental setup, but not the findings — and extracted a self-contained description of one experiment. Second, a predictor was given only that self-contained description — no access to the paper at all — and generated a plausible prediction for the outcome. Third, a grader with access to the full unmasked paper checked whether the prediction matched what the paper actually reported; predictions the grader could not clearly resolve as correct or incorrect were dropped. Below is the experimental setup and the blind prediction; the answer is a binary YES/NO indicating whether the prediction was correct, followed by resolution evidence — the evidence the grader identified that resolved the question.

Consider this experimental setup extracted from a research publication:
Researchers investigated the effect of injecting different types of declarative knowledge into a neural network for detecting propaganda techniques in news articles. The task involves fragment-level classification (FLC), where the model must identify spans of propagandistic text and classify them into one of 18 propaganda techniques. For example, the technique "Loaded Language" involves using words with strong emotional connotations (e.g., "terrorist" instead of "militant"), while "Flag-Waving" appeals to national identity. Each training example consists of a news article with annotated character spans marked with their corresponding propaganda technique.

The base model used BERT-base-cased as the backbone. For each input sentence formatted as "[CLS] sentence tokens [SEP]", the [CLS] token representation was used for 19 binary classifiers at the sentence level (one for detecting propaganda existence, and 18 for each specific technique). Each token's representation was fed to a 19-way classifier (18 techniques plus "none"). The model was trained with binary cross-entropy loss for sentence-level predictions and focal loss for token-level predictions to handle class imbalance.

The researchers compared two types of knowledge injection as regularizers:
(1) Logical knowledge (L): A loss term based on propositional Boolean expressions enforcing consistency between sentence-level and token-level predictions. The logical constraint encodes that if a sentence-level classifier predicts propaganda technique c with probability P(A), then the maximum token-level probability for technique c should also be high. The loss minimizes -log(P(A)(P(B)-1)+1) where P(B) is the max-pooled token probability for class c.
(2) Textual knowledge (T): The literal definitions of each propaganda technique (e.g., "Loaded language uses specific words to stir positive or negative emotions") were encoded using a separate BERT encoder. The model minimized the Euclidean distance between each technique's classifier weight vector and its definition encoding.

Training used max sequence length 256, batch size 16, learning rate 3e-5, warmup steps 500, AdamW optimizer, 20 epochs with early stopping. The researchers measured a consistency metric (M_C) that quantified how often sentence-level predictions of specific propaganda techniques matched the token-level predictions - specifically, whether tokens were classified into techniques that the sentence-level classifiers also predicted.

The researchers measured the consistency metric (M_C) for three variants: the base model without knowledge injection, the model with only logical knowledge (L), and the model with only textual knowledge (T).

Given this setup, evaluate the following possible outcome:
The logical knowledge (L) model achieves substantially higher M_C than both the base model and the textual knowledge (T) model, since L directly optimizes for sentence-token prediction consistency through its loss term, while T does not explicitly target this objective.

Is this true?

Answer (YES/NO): NO